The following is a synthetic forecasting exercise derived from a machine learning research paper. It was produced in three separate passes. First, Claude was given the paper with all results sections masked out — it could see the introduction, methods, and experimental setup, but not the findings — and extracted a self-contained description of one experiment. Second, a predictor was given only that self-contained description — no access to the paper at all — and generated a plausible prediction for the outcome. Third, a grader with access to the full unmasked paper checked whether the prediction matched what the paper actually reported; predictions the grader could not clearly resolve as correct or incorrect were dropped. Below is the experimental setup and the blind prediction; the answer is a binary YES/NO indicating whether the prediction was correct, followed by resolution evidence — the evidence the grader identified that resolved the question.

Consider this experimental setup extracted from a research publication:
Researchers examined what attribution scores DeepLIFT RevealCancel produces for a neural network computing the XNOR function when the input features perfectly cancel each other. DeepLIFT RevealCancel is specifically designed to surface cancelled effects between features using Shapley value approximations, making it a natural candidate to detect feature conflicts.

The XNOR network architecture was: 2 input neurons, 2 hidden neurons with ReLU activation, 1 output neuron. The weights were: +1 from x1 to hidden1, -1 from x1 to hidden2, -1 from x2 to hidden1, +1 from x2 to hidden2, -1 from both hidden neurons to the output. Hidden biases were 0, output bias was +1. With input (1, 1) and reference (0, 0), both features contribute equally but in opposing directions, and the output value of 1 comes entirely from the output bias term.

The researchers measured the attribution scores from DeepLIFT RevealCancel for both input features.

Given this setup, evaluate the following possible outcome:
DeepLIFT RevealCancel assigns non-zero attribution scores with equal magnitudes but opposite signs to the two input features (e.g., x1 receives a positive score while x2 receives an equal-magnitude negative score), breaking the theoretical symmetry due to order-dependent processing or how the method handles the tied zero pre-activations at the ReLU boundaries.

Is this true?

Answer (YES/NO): NO